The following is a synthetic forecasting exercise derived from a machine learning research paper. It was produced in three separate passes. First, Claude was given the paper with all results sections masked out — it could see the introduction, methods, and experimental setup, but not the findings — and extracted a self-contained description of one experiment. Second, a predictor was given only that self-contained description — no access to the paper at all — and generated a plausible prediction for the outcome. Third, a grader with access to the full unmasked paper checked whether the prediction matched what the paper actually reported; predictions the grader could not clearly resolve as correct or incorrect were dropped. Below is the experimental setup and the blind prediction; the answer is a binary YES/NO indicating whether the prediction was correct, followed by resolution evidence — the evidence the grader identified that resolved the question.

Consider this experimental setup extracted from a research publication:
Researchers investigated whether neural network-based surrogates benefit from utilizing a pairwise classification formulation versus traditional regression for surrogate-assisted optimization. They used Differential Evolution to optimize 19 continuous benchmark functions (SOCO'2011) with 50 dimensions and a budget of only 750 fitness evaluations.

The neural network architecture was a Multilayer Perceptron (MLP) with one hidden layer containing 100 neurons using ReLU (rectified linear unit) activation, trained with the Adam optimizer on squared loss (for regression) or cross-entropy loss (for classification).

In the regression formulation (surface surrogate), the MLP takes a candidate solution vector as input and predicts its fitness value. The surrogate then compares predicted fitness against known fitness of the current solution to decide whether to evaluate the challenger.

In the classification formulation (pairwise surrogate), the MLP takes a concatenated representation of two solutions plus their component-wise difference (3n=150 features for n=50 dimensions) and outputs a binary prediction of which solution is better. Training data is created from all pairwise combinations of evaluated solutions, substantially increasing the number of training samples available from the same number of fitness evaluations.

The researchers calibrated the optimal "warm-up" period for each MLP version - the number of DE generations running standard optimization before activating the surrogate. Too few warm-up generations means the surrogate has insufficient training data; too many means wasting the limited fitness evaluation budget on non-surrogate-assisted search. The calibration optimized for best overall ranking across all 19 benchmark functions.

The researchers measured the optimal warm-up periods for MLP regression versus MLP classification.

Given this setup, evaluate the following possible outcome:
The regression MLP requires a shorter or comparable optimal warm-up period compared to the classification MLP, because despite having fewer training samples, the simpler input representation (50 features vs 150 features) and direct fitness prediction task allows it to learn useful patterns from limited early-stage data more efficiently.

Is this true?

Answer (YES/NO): NO